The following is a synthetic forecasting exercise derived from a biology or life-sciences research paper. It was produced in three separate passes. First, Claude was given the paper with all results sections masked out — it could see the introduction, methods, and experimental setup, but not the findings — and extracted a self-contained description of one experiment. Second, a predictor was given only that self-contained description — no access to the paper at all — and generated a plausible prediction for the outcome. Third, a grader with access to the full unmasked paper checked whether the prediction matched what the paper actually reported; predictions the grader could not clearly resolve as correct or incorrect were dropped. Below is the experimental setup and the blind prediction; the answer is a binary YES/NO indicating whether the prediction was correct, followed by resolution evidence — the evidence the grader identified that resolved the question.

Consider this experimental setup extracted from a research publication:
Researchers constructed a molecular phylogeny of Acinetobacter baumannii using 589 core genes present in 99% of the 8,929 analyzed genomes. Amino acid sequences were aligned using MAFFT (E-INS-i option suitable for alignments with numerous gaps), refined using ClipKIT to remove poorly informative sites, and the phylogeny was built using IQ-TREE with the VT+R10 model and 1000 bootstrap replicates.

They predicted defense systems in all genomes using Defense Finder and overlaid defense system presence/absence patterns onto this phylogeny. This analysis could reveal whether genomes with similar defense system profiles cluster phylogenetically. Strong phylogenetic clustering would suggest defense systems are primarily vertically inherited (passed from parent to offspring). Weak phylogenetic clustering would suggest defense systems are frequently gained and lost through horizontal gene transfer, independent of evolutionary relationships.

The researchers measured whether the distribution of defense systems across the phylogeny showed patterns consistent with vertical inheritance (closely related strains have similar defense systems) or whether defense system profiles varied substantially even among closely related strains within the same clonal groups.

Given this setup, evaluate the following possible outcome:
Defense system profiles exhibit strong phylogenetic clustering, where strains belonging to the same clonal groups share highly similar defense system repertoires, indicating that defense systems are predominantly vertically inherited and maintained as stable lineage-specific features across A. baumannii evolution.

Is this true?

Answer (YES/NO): NO